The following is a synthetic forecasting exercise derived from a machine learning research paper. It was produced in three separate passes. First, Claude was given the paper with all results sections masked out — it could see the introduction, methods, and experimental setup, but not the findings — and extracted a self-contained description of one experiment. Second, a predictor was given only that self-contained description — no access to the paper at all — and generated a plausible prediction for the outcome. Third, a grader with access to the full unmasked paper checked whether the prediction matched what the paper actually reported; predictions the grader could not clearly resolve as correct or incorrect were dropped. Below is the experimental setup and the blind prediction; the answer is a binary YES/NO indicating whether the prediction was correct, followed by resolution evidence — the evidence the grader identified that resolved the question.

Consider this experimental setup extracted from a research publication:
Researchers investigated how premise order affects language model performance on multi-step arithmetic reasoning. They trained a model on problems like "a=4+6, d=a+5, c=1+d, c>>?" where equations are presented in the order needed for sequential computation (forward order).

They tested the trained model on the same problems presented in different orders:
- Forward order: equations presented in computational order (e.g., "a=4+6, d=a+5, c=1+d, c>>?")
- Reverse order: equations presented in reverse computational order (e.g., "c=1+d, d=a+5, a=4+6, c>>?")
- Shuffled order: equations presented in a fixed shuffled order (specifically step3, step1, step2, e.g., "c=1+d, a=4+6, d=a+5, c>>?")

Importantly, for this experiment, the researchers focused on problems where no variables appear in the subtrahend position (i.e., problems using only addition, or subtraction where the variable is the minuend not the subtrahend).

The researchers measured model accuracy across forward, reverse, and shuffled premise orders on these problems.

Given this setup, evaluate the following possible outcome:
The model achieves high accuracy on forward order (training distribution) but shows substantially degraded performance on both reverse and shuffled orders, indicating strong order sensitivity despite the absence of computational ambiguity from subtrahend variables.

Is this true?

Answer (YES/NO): NO